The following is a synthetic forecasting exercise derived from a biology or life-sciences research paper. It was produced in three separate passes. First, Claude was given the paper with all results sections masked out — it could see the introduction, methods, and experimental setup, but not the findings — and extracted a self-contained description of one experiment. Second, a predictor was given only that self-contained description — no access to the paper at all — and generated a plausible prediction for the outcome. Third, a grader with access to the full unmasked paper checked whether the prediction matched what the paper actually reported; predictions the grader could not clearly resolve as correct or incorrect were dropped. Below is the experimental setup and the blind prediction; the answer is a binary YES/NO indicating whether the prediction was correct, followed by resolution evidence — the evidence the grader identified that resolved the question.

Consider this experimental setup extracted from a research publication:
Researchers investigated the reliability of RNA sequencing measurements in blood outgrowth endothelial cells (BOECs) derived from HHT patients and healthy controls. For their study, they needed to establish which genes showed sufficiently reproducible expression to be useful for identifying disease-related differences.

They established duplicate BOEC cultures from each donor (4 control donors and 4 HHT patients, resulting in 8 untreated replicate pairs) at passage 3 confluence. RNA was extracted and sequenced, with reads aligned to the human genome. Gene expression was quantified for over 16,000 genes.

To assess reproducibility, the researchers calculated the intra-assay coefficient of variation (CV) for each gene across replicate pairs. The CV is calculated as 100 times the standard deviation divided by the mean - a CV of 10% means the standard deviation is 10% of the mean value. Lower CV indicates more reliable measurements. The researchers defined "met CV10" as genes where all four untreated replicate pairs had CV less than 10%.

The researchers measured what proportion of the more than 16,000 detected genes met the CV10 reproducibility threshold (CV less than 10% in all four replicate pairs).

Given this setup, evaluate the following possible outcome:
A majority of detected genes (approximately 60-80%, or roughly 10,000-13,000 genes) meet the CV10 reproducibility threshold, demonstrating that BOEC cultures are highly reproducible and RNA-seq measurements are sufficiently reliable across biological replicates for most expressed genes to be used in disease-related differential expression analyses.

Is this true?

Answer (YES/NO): NO